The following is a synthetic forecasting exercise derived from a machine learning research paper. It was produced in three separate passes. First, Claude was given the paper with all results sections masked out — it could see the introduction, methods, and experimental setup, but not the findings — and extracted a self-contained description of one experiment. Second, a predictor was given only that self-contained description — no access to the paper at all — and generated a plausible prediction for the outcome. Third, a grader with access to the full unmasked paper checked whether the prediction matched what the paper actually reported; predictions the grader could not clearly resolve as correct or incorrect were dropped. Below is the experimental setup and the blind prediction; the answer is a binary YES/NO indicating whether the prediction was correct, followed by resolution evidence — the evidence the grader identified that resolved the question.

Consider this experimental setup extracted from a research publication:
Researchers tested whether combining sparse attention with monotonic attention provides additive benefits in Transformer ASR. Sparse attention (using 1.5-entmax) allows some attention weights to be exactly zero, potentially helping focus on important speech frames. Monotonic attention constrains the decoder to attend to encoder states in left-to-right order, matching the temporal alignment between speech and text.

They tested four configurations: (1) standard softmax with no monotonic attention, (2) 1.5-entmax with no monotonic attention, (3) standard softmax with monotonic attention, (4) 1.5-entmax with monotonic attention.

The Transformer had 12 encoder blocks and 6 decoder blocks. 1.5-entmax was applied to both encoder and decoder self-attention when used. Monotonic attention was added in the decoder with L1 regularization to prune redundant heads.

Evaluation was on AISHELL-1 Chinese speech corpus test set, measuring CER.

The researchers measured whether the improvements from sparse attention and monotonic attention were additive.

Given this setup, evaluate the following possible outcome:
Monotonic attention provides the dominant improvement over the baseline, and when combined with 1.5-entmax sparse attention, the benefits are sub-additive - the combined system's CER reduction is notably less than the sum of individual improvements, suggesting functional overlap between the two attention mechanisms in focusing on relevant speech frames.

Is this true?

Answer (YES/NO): NO